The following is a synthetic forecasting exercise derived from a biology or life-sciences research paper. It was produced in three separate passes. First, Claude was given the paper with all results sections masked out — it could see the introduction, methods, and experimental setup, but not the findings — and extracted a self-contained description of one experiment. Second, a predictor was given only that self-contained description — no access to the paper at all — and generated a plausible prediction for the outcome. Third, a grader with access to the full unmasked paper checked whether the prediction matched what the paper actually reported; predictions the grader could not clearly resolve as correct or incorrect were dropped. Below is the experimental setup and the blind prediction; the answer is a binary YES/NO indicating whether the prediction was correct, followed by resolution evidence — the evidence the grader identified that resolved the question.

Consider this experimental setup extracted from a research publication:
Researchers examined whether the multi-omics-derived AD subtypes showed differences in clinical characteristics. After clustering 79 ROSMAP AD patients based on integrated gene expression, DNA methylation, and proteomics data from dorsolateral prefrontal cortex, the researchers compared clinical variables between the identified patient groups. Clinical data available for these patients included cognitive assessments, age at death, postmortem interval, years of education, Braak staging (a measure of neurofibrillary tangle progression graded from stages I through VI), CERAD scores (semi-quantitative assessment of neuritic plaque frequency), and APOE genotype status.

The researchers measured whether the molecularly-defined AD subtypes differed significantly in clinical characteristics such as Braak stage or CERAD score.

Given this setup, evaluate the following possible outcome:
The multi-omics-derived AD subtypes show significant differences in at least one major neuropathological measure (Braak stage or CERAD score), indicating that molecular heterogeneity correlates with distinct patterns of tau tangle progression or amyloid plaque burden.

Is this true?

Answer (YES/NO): YES